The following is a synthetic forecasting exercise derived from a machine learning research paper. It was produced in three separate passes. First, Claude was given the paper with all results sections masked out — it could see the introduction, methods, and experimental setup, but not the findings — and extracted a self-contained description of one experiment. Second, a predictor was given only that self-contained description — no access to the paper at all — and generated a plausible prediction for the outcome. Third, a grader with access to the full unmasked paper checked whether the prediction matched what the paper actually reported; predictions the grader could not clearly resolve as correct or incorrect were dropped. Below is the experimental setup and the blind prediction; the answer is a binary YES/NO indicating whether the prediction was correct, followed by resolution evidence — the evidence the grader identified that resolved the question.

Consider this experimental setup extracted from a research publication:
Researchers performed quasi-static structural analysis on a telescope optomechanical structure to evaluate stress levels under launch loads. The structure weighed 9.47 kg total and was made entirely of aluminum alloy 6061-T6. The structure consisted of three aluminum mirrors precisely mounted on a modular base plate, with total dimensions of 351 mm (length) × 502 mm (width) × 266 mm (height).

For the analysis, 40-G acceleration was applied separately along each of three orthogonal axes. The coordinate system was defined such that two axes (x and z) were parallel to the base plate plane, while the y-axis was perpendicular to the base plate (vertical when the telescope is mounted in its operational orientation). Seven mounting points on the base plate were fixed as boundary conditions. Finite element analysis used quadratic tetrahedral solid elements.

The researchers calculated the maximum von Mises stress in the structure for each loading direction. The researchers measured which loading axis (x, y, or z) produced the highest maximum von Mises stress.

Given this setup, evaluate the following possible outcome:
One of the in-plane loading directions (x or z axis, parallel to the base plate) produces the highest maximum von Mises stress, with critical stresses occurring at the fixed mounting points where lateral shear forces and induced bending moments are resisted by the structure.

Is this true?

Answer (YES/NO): NO